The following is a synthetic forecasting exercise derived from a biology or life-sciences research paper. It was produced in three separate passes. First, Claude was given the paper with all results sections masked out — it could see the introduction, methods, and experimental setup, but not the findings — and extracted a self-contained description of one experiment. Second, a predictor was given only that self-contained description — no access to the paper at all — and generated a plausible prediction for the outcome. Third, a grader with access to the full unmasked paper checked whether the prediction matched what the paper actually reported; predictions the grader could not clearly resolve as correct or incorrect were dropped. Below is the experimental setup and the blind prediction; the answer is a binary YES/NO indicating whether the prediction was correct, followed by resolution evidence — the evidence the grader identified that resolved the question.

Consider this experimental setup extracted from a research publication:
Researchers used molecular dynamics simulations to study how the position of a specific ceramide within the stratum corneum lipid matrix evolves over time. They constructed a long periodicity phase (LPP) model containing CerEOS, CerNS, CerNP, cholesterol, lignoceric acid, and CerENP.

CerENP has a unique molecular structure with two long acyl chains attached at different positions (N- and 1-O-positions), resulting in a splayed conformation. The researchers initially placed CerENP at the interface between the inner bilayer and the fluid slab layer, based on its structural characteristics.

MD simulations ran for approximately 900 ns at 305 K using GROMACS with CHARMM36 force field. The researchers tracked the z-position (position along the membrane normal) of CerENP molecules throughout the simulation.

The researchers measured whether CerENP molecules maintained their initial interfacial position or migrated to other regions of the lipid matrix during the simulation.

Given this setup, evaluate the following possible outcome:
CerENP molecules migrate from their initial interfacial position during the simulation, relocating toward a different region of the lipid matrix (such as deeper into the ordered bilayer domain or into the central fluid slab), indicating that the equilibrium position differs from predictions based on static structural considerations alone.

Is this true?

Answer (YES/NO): NO